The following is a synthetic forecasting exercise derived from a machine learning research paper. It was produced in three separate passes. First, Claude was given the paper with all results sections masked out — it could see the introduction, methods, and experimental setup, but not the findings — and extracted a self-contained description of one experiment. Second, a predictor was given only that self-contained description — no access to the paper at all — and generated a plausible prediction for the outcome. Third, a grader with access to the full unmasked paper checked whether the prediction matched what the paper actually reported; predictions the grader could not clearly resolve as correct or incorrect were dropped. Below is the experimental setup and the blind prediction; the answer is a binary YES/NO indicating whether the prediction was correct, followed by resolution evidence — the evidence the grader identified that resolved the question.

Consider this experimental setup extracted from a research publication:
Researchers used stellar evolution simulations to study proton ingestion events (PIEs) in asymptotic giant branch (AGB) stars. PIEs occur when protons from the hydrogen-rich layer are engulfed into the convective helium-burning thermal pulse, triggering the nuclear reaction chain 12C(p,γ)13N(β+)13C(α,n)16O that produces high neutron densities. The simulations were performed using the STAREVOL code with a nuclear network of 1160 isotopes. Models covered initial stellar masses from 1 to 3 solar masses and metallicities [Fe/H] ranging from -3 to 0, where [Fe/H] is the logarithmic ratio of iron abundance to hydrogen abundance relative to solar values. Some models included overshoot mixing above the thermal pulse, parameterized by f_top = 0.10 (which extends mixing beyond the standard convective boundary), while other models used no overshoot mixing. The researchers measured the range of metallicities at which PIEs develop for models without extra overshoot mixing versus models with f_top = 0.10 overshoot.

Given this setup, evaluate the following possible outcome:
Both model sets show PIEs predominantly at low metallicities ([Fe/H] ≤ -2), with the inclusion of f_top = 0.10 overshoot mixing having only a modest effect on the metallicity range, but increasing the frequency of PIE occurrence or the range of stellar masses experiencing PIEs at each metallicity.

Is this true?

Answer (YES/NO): NO